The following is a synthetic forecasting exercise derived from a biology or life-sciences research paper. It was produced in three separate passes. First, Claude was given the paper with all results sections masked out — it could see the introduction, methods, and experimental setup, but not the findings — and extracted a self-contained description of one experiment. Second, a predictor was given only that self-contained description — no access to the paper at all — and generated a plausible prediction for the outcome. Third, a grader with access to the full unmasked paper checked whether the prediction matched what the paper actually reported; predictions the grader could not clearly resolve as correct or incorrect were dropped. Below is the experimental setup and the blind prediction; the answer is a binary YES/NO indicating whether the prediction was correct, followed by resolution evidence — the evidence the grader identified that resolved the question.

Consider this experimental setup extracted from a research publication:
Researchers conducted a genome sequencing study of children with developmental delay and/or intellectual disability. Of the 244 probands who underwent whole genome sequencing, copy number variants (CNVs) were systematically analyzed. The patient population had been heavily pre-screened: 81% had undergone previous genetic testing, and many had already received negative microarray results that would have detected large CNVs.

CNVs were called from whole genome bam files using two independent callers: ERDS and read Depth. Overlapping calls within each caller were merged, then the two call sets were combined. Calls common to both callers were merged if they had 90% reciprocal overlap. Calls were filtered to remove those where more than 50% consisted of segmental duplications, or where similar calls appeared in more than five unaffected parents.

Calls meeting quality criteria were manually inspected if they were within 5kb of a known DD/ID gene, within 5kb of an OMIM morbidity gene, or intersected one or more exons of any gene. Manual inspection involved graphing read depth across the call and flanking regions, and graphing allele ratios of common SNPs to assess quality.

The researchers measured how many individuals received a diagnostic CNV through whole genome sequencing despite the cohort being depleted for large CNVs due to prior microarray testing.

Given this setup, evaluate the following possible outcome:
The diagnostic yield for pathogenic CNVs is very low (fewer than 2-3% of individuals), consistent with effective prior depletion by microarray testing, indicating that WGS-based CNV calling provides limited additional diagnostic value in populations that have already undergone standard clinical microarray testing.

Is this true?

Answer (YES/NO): NO